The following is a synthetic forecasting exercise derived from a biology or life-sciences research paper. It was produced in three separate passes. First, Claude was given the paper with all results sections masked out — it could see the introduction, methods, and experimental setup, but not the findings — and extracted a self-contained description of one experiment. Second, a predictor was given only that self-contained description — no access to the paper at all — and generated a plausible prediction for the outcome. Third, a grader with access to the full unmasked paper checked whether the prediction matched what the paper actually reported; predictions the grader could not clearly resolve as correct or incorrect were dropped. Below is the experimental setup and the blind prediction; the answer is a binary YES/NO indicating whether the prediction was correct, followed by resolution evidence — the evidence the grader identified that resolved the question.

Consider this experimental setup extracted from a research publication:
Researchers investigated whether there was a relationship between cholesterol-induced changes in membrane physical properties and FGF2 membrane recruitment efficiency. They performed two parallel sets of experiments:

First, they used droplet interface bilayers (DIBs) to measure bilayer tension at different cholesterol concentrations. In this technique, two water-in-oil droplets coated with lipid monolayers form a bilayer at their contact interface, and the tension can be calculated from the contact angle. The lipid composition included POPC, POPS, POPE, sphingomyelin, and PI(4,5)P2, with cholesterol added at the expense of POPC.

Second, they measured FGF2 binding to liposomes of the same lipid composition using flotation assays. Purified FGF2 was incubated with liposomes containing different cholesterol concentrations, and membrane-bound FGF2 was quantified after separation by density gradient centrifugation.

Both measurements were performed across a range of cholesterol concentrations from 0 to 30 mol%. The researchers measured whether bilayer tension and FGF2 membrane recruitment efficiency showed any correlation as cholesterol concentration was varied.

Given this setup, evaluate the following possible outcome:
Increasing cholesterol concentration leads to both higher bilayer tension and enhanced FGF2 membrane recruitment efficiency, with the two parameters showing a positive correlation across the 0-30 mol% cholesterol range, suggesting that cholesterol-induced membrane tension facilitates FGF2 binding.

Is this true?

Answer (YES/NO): YES